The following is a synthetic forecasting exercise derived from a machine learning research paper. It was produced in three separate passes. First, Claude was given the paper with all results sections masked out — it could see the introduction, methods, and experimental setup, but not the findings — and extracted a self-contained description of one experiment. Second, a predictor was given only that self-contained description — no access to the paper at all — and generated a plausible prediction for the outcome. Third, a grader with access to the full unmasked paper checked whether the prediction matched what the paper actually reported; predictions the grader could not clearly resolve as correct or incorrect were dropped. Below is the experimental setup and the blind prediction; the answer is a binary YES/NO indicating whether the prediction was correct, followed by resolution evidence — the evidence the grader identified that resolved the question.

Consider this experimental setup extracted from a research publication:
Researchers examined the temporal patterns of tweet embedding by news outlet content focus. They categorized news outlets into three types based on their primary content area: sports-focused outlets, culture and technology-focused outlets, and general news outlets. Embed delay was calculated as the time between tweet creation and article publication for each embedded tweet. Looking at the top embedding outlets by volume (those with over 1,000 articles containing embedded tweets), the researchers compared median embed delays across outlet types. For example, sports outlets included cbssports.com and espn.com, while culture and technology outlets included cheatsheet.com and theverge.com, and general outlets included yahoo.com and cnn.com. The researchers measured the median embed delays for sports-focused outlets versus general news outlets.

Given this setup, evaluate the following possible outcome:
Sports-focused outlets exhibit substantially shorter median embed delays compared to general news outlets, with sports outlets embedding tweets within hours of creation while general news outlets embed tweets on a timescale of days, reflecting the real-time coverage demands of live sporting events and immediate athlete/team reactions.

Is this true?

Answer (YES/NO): NO